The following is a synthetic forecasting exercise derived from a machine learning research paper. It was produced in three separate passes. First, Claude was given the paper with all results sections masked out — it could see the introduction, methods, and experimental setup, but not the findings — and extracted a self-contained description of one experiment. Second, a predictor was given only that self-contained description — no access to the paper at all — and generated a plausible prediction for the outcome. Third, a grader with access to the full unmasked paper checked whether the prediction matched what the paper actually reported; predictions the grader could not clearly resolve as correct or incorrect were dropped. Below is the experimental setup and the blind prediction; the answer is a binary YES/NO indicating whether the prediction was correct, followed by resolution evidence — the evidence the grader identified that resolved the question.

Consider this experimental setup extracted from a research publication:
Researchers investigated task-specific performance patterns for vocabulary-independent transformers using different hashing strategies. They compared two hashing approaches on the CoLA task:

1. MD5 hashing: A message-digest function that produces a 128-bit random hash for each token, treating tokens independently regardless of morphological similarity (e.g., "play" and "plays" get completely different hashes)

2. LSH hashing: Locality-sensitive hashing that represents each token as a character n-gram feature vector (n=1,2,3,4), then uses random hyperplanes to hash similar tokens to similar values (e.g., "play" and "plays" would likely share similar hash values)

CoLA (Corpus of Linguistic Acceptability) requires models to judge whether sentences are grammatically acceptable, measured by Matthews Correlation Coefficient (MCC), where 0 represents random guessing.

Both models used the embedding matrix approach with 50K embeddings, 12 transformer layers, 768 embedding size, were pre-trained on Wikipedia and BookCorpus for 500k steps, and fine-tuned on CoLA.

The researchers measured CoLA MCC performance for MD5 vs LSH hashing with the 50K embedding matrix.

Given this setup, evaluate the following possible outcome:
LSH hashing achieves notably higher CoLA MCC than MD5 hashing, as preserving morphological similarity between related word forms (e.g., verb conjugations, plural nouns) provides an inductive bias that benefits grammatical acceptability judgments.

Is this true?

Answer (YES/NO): NO